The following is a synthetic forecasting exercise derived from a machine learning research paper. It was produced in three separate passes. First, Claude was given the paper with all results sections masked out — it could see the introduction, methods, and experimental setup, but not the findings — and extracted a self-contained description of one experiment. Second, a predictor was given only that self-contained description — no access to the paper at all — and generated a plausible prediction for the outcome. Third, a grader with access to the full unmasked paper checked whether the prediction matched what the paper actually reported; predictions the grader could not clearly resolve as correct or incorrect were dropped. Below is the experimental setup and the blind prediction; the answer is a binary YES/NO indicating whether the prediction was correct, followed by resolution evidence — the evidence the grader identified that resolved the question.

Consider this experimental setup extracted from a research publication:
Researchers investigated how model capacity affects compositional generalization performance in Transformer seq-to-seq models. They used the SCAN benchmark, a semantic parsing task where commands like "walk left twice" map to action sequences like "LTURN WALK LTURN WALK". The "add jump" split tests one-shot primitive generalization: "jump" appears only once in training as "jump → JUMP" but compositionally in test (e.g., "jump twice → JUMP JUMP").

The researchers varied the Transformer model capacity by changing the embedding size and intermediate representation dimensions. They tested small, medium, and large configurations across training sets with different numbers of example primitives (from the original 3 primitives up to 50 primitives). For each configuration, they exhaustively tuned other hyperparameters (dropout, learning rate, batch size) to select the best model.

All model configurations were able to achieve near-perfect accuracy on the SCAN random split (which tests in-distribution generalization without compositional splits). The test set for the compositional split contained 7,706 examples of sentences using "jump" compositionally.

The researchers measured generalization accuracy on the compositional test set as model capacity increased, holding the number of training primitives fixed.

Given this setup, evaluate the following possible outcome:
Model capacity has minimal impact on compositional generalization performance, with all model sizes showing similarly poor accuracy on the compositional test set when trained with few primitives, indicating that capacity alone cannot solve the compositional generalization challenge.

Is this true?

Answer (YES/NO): NO